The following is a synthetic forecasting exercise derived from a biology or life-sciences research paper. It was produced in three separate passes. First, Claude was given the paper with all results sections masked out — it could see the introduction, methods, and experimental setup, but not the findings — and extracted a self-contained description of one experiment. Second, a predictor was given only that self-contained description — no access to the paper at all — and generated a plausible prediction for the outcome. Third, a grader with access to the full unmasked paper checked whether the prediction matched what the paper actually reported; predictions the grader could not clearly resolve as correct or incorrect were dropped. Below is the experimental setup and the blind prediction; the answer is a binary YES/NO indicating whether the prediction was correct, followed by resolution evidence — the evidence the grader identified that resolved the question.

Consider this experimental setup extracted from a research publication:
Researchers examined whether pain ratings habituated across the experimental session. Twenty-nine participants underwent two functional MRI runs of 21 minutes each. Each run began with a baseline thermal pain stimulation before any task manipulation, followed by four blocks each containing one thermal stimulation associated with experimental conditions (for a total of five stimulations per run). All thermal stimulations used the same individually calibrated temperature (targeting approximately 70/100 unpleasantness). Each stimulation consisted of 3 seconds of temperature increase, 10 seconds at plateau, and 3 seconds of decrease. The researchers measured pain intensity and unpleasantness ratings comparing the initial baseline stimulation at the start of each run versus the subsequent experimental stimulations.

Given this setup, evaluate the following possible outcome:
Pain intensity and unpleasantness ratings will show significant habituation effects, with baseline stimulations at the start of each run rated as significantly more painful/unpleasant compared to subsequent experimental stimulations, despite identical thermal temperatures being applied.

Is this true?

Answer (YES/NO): YES